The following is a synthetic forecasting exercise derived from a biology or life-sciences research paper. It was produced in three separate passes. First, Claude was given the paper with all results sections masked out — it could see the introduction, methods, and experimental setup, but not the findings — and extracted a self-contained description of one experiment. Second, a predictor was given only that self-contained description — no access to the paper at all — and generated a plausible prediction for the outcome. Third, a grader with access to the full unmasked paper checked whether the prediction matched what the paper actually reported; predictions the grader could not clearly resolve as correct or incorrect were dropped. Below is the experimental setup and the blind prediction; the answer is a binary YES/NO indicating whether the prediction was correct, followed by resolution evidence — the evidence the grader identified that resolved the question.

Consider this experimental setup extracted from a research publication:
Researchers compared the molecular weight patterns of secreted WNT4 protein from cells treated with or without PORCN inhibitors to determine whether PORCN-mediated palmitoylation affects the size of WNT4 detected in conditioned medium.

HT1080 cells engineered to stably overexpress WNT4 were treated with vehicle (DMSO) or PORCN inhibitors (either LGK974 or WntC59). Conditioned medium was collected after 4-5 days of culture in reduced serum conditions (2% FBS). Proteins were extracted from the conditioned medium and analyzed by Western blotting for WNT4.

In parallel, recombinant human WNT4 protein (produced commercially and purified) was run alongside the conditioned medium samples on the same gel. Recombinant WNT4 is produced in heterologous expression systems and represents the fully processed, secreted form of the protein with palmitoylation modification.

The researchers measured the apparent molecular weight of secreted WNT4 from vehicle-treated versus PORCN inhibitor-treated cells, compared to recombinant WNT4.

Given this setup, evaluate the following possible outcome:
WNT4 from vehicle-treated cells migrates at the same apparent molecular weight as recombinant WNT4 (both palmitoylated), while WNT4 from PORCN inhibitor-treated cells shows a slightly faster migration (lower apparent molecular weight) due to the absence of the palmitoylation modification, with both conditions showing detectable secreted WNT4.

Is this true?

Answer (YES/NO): NO